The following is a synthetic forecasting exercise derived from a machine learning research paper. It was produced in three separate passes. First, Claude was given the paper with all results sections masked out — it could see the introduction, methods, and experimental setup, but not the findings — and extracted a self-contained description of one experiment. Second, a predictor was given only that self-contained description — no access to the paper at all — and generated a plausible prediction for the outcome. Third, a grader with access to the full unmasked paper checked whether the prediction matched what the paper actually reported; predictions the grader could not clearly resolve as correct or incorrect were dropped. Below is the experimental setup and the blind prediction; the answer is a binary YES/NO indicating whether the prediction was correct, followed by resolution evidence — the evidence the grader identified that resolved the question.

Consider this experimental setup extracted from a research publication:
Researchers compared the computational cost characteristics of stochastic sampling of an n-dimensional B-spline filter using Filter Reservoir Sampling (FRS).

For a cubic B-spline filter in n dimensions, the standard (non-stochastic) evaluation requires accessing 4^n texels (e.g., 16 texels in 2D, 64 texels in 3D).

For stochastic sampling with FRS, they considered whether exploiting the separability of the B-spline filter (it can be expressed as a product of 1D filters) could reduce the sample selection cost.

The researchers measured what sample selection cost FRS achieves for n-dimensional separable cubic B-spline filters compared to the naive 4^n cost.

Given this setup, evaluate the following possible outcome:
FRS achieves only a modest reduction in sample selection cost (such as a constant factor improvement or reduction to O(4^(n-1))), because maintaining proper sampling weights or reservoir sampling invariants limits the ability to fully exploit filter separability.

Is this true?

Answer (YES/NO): NO